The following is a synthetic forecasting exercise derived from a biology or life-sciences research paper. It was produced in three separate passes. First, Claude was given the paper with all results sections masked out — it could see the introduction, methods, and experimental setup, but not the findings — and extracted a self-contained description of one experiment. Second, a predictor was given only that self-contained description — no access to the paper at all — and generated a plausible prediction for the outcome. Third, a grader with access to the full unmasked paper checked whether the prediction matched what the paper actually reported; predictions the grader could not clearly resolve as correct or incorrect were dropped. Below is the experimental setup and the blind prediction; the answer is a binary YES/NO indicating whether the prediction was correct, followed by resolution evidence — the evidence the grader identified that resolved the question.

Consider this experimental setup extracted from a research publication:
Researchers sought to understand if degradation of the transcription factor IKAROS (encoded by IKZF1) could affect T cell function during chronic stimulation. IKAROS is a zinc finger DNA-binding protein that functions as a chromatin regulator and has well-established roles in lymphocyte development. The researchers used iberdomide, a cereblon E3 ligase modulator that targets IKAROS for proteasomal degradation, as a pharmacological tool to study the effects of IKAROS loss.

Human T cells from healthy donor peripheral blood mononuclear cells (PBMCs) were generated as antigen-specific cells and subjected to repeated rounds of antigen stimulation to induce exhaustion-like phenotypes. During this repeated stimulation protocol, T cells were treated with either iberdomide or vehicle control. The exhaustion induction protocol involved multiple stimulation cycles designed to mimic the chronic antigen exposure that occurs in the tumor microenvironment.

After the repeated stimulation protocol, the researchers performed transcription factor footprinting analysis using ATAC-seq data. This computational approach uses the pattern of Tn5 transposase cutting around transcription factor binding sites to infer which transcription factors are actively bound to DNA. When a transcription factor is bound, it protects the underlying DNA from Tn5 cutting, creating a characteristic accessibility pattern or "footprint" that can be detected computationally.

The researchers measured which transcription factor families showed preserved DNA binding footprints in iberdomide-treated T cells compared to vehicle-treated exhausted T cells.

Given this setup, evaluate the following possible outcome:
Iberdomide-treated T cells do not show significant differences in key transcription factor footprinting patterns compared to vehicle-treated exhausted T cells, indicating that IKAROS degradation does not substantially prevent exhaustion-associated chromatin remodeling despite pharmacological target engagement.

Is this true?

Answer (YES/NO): NO